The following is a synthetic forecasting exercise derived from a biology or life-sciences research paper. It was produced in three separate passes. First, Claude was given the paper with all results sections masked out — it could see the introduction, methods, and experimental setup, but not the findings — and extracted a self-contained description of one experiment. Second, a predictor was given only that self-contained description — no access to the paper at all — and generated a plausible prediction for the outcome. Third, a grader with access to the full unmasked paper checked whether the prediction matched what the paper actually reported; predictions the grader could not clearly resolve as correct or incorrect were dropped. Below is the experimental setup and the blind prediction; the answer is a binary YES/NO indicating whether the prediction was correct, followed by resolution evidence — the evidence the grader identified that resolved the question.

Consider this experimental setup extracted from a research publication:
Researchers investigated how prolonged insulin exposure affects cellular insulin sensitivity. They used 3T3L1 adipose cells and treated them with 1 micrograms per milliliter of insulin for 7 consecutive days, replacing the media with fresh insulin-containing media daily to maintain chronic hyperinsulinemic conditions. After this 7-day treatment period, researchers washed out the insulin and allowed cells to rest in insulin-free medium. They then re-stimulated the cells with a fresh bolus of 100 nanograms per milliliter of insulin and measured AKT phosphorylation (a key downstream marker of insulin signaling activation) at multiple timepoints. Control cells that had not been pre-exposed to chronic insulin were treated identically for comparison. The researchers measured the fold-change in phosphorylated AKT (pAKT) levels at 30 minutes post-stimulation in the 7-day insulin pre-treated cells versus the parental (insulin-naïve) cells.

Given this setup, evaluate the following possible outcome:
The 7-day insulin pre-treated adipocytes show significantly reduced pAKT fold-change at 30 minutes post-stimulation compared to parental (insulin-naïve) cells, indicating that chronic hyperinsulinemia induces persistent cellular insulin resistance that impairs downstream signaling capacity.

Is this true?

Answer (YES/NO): YES